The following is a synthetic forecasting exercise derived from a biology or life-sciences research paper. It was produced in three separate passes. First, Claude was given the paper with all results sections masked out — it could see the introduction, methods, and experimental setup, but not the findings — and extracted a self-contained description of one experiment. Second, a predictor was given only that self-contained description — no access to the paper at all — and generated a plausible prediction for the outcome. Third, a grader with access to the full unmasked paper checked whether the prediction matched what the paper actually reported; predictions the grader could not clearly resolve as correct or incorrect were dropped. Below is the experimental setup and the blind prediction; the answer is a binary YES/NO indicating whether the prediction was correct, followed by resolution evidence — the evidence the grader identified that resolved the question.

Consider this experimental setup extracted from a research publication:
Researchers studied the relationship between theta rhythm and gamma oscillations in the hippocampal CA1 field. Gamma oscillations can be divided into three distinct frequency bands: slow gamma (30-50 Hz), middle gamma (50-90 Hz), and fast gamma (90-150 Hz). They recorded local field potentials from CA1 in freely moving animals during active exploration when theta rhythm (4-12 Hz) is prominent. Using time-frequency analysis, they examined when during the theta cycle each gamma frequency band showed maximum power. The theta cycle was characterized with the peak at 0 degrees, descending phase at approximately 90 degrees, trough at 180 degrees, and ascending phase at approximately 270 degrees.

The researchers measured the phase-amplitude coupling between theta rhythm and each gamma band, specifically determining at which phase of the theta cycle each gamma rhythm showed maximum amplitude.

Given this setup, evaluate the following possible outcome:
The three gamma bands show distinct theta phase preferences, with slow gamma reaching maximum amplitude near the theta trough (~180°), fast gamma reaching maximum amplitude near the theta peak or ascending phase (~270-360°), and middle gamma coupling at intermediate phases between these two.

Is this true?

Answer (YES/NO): NO